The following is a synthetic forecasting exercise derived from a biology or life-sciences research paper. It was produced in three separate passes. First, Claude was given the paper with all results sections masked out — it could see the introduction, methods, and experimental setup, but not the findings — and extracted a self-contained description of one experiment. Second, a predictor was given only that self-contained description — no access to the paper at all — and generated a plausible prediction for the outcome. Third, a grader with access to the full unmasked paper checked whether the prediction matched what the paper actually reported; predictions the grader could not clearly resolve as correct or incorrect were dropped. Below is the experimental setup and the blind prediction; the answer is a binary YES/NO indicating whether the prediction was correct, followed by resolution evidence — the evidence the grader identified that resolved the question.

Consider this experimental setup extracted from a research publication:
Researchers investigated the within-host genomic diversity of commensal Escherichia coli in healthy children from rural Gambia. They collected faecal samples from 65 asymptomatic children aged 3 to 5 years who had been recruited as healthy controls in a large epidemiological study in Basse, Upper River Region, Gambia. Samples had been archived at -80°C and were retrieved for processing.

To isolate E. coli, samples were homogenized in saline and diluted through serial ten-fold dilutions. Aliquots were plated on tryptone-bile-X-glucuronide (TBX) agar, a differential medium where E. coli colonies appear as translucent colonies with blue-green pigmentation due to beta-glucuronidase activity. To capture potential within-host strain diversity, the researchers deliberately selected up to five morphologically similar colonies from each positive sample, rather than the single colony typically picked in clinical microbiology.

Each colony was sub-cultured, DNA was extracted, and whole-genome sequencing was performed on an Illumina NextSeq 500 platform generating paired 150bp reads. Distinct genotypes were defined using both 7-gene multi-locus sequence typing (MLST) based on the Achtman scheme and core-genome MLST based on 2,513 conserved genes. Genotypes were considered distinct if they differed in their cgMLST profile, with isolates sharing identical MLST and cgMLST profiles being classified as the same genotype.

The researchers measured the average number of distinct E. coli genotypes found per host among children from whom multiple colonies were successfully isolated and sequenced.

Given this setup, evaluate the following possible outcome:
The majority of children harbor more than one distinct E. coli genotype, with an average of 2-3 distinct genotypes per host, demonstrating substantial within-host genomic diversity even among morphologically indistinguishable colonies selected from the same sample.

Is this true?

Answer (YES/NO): YES